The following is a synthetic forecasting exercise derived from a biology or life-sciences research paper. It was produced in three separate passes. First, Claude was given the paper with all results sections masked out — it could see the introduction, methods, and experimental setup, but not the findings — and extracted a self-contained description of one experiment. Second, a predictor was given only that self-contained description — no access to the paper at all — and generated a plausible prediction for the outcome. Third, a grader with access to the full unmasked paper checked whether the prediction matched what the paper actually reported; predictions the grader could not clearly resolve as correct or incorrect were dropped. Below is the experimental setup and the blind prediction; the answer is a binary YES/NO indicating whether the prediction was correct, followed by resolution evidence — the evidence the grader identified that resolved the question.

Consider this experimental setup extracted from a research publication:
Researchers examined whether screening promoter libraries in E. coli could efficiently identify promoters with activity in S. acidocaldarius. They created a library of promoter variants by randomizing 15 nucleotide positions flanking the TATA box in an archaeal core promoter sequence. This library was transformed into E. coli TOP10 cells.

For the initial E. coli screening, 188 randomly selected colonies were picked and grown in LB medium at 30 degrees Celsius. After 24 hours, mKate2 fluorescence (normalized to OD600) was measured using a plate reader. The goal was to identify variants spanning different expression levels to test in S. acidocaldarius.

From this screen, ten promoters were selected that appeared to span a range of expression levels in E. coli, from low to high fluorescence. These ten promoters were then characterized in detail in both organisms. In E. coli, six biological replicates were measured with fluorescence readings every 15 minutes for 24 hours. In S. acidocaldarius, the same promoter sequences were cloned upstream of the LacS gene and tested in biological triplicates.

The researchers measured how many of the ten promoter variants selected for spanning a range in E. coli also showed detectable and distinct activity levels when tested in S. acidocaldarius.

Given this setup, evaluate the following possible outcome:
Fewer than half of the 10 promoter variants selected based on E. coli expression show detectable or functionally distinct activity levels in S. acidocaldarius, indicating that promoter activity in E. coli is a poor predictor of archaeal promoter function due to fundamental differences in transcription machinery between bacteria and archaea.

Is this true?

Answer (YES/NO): NO